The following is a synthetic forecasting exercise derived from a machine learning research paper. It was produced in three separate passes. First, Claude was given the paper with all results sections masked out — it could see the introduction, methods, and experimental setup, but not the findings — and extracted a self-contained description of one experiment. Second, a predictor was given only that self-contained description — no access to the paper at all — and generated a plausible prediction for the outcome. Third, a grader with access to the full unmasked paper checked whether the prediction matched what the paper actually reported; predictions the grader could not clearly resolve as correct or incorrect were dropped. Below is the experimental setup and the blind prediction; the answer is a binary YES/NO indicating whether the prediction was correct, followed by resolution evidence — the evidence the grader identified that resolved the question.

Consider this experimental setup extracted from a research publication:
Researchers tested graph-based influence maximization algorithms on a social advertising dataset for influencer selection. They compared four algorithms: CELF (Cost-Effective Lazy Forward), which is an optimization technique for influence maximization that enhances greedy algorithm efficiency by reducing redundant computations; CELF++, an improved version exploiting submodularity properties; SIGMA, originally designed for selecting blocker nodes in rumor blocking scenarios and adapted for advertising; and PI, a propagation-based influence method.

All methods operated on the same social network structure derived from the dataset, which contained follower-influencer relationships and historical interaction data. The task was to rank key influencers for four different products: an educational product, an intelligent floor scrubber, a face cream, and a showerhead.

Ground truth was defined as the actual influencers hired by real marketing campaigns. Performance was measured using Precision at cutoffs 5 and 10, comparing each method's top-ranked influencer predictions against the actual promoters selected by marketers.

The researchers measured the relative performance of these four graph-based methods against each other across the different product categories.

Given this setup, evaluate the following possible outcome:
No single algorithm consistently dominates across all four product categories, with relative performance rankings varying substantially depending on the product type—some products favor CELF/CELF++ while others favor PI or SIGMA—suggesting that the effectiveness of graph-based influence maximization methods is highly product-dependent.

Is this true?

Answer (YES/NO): YES